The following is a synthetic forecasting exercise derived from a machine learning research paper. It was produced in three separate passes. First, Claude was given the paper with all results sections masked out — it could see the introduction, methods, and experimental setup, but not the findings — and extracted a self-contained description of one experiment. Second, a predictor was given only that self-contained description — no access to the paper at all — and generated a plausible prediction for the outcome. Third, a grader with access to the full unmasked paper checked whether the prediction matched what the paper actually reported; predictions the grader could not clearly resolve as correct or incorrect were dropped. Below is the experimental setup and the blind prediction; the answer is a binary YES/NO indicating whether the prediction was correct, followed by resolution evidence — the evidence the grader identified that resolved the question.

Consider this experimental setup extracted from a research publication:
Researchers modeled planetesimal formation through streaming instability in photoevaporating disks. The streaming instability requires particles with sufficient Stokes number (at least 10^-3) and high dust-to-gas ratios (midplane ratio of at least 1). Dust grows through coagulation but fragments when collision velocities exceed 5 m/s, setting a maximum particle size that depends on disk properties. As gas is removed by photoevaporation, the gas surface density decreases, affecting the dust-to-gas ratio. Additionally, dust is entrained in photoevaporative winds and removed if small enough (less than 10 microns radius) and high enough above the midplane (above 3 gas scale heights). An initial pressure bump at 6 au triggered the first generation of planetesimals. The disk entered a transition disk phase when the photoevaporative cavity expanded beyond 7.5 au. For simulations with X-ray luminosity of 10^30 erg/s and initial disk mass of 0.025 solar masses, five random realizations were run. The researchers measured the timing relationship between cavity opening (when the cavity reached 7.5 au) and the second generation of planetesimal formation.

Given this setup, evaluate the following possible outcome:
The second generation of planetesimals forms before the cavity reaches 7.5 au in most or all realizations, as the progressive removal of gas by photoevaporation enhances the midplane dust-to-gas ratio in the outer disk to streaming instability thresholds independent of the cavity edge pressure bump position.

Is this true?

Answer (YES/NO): NO